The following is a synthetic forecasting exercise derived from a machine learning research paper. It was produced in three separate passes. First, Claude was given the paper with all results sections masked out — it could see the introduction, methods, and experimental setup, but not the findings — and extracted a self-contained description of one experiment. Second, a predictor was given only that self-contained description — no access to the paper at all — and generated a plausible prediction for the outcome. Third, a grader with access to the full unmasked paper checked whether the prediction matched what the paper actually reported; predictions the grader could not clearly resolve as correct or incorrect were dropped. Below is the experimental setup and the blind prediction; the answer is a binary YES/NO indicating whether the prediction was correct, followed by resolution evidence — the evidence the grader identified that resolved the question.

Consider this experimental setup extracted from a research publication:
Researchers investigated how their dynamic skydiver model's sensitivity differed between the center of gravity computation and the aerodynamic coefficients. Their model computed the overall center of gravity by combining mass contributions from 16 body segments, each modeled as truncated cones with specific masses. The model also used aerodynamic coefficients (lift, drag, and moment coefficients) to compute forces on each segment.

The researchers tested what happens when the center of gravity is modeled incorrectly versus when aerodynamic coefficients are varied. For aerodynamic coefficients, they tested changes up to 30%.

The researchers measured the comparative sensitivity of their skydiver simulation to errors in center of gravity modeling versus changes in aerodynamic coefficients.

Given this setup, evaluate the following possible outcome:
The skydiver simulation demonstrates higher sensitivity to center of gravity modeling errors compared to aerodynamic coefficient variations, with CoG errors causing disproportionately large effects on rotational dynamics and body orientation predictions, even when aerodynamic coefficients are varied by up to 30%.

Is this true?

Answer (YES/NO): YES